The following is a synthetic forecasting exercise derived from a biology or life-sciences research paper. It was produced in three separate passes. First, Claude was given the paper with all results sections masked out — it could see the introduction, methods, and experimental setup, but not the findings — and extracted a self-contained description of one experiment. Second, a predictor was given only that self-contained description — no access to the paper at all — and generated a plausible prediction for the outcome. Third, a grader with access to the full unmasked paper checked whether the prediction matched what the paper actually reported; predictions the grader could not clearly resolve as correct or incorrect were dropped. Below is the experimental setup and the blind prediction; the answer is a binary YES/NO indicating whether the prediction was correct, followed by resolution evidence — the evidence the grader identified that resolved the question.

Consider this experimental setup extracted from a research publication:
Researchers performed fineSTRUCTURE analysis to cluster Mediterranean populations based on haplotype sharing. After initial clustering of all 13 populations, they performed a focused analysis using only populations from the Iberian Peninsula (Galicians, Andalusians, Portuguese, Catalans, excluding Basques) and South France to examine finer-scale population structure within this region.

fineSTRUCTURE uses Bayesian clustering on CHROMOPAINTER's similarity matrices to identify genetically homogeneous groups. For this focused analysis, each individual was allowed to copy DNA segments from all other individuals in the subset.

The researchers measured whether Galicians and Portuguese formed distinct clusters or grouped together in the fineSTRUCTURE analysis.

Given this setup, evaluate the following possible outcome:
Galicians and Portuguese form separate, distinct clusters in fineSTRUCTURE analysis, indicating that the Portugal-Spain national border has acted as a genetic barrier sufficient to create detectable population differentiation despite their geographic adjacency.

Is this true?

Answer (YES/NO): NO